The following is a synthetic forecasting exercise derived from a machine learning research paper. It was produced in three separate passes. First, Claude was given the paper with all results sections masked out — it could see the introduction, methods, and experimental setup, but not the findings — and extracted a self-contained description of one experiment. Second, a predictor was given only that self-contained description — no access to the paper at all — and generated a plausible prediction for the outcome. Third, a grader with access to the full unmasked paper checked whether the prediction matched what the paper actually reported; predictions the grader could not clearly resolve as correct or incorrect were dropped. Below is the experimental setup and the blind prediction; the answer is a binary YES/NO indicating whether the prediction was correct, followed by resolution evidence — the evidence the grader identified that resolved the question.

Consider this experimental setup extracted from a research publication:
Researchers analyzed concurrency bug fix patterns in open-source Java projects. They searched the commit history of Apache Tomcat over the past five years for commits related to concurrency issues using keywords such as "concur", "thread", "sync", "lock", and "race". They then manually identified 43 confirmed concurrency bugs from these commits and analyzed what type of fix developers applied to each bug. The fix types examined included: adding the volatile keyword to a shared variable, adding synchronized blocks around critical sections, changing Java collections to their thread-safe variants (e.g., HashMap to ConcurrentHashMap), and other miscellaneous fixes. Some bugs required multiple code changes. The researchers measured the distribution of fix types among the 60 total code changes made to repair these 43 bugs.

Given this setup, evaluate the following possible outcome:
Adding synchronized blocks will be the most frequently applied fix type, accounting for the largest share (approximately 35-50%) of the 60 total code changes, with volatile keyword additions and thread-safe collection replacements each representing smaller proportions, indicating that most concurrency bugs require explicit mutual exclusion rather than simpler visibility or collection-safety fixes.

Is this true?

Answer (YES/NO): NO